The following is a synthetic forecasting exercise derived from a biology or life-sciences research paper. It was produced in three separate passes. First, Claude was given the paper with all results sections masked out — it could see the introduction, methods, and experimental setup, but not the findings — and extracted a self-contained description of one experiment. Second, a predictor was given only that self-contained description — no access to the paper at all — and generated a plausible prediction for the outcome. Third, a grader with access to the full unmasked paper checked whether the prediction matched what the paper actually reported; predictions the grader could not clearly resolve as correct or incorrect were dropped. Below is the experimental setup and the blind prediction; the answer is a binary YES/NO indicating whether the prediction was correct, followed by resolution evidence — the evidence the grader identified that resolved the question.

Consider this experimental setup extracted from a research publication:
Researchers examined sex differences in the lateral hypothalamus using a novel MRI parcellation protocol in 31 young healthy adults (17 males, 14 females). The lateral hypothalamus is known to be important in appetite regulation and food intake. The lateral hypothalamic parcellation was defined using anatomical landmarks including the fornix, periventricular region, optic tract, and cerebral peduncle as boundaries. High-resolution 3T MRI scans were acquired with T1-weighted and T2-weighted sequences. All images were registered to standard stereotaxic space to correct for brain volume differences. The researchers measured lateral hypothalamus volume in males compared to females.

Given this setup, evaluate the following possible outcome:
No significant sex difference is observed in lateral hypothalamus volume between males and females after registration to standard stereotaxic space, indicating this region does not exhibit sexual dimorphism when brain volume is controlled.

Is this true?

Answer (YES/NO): YES